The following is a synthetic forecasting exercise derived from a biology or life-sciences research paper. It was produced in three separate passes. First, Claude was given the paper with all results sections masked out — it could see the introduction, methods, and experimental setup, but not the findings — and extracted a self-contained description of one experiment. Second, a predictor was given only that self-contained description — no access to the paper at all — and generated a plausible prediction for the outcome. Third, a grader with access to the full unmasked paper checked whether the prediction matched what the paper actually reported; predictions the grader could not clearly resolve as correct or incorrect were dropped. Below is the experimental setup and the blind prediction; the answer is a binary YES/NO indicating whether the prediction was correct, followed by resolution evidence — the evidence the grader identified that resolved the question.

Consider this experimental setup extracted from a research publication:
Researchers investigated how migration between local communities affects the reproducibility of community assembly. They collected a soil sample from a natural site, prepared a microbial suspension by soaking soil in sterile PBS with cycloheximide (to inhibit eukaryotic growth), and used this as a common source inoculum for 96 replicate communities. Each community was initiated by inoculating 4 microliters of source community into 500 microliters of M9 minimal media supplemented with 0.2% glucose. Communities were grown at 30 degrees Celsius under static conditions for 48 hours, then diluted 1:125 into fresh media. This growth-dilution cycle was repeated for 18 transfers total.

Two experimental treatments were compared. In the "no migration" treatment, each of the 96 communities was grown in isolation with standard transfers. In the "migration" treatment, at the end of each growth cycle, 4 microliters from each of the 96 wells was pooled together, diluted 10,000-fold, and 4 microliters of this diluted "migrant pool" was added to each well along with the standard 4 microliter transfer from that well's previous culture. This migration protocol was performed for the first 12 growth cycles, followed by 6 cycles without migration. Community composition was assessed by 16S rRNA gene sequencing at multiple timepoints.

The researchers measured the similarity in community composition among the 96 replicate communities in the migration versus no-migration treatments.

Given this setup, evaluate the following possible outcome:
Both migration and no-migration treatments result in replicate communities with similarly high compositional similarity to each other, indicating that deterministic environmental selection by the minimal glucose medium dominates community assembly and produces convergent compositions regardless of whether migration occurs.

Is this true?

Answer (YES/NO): NO